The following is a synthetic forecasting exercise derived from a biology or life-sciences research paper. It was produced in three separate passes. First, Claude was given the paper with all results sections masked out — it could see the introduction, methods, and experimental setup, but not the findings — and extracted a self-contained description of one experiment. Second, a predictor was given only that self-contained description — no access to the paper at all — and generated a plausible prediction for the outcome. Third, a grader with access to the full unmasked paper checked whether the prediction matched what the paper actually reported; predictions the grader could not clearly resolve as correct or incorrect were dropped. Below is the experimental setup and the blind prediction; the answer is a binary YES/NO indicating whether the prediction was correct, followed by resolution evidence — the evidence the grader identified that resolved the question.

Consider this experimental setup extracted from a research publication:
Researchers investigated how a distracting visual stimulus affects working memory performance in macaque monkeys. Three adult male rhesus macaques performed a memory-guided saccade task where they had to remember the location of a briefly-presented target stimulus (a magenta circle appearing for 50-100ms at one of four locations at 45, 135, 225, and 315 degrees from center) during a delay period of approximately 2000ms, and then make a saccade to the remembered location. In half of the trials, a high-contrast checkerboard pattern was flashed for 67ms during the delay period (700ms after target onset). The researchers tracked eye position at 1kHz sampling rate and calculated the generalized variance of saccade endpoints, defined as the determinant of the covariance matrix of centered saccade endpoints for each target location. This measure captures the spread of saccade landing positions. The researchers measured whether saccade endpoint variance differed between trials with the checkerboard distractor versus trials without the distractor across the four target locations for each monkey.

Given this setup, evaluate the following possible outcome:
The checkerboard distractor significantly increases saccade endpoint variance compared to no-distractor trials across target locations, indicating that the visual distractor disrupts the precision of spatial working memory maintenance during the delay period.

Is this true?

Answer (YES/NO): NO